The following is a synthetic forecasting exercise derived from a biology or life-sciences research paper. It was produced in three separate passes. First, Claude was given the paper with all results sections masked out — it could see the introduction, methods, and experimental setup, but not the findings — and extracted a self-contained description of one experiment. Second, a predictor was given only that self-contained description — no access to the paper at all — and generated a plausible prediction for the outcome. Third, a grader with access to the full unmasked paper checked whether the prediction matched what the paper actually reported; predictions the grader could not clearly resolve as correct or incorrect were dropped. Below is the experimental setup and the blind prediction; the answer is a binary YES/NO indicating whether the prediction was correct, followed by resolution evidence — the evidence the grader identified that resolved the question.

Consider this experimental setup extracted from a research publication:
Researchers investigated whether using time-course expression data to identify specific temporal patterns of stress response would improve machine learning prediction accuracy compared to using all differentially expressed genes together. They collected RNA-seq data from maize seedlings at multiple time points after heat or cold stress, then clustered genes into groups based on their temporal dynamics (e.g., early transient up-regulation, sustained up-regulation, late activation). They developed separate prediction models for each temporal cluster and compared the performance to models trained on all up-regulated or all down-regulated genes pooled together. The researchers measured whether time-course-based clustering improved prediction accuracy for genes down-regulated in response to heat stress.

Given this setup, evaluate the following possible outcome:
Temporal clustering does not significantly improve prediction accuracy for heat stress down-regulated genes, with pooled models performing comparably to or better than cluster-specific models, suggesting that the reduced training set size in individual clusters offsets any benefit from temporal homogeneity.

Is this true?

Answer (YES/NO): YES